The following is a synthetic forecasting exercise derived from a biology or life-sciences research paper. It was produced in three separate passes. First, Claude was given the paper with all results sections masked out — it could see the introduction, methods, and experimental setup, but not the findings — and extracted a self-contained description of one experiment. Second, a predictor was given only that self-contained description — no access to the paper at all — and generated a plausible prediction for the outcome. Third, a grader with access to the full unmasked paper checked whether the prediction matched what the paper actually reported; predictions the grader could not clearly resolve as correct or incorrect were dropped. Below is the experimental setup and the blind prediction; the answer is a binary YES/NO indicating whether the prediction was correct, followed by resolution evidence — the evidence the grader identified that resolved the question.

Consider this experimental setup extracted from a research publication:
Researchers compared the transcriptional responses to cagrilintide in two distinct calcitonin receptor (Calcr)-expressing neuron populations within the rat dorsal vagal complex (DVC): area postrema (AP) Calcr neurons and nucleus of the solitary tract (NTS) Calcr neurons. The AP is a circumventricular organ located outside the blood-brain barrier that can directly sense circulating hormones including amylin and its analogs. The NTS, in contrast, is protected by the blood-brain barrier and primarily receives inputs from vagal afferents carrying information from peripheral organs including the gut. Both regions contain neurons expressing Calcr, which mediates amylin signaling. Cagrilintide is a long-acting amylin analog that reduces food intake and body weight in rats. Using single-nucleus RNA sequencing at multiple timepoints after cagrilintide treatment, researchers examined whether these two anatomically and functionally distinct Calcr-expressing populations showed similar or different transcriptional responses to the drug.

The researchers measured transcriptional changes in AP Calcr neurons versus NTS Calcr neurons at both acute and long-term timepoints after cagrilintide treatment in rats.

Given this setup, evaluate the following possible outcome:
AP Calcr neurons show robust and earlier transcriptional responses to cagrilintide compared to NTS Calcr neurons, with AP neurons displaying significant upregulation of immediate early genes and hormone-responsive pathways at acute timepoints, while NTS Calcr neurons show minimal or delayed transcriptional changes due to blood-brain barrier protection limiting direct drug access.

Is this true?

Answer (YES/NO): NO